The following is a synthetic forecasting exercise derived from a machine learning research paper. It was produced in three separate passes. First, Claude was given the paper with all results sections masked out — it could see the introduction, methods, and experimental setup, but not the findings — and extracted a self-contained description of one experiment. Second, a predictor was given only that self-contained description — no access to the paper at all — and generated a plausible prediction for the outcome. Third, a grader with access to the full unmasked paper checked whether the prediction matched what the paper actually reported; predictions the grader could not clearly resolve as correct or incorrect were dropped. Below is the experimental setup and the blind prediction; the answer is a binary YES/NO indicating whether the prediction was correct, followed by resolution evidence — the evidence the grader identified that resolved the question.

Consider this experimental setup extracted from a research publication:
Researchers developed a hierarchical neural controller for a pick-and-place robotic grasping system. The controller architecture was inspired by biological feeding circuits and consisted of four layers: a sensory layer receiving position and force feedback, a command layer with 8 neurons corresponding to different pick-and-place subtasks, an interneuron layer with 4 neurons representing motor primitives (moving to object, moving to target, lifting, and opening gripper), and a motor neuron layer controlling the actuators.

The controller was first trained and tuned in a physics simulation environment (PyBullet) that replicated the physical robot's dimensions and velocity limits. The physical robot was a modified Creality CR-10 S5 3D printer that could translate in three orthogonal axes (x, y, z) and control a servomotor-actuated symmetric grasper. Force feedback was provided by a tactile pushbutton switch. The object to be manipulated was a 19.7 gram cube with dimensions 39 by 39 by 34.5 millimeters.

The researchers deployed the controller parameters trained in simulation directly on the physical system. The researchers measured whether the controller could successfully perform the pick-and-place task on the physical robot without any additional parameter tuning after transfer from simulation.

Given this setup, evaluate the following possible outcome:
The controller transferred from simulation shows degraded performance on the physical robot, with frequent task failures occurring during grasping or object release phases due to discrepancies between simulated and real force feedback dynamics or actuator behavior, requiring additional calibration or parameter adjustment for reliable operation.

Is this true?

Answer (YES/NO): NO